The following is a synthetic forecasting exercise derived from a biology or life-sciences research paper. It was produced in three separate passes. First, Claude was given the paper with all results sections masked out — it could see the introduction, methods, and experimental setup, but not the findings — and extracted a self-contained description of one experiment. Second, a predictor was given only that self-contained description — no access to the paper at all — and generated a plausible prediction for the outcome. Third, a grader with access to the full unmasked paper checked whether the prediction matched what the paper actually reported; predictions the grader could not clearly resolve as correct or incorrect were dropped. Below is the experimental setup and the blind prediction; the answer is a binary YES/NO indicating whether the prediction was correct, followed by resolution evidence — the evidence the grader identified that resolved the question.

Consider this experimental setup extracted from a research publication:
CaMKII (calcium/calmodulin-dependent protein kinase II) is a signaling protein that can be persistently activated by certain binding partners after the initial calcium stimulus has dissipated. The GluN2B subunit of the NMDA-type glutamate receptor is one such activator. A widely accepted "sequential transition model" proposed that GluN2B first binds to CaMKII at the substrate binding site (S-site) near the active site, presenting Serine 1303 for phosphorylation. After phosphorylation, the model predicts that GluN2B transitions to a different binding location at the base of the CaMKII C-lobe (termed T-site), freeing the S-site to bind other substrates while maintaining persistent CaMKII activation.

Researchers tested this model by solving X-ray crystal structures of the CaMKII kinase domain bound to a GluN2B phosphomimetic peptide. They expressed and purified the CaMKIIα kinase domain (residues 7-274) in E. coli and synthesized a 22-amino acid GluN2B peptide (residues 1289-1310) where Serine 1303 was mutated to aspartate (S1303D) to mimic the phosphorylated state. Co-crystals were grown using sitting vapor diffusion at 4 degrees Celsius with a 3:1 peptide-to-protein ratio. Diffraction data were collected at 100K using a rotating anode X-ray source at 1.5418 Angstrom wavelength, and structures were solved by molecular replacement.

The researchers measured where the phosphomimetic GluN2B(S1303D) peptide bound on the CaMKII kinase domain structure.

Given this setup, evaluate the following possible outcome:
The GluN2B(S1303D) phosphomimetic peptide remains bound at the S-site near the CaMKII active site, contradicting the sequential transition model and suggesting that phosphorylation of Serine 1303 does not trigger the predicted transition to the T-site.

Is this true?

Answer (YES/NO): YES